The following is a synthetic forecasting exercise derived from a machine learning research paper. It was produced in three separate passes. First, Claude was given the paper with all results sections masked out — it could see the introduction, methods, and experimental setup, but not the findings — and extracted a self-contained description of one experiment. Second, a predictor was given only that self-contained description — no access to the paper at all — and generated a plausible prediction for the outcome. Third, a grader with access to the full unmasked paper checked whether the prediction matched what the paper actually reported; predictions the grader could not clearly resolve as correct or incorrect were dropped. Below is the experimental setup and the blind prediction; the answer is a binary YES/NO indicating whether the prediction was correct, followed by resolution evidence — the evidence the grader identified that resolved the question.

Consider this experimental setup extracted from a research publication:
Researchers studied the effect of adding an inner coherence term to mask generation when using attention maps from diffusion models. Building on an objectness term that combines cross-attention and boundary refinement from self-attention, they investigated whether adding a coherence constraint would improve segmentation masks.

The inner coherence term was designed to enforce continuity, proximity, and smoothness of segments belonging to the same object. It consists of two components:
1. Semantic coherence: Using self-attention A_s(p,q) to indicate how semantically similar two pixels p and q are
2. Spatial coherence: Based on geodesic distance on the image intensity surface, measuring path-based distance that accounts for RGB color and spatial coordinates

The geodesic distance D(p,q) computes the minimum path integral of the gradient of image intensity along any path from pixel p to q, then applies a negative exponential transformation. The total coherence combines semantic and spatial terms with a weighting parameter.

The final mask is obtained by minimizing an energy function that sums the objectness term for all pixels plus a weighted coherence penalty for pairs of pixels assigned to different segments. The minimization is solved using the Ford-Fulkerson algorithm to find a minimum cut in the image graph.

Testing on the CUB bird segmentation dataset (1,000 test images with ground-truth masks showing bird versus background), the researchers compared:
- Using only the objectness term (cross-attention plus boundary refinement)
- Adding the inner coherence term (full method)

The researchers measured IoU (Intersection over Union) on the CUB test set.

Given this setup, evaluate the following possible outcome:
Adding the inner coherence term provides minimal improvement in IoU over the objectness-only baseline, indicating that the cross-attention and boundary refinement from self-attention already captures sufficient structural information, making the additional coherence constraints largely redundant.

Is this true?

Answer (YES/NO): NO